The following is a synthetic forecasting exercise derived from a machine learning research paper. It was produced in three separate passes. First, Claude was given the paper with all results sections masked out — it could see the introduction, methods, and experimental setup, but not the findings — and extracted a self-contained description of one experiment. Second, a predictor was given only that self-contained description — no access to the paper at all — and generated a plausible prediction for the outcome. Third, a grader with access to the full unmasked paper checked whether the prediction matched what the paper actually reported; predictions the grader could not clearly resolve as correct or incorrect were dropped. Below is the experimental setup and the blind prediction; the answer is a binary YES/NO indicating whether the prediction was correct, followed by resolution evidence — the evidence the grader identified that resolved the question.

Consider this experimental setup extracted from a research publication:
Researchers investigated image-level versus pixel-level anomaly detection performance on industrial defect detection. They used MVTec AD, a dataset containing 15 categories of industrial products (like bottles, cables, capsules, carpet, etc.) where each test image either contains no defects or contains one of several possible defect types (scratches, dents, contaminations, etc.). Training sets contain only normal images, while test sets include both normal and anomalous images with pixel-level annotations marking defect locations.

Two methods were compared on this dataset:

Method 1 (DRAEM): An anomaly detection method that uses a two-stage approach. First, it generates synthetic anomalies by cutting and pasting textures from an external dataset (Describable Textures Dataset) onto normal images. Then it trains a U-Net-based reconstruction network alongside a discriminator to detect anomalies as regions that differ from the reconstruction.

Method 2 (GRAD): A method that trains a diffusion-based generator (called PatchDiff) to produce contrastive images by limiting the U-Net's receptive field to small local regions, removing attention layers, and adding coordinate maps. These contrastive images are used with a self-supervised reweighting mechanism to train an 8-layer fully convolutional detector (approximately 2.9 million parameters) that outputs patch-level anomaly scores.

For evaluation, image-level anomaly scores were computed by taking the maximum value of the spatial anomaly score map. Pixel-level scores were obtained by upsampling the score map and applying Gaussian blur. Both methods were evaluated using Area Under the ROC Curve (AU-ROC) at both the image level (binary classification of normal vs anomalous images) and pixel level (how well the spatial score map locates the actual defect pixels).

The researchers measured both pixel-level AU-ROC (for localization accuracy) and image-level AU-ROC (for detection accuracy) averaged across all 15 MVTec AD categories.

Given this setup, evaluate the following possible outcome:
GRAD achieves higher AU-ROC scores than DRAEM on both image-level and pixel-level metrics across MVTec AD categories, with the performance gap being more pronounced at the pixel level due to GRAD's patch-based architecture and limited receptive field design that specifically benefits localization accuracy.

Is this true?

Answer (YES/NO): NO